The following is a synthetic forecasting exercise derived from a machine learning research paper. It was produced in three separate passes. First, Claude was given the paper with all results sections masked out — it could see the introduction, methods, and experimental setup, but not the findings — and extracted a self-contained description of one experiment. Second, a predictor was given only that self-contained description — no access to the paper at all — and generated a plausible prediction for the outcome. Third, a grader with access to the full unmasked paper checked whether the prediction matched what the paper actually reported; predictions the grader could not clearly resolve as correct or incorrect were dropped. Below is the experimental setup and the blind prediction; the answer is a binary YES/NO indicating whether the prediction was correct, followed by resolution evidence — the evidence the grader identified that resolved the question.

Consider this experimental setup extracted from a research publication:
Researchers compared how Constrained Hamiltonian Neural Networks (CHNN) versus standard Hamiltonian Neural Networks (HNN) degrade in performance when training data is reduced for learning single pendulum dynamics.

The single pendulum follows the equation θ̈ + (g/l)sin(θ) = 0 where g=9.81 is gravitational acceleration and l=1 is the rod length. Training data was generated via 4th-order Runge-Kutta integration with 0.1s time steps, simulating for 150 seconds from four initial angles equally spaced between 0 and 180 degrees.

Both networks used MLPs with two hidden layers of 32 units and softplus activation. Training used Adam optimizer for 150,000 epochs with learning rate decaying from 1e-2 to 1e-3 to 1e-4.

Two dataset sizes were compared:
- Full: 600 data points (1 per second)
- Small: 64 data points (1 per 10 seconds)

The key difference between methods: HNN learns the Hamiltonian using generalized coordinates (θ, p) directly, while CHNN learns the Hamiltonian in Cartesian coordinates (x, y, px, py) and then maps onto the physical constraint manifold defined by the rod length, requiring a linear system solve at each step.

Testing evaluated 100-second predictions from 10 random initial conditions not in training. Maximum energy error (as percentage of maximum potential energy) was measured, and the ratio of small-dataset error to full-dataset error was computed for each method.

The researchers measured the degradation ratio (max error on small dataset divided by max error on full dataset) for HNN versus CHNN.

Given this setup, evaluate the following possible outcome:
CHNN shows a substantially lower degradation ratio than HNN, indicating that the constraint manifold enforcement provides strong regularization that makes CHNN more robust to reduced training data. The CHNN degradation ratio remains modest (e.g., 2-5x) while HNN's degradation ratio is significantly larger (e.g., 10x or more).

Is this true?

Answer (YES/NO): NO